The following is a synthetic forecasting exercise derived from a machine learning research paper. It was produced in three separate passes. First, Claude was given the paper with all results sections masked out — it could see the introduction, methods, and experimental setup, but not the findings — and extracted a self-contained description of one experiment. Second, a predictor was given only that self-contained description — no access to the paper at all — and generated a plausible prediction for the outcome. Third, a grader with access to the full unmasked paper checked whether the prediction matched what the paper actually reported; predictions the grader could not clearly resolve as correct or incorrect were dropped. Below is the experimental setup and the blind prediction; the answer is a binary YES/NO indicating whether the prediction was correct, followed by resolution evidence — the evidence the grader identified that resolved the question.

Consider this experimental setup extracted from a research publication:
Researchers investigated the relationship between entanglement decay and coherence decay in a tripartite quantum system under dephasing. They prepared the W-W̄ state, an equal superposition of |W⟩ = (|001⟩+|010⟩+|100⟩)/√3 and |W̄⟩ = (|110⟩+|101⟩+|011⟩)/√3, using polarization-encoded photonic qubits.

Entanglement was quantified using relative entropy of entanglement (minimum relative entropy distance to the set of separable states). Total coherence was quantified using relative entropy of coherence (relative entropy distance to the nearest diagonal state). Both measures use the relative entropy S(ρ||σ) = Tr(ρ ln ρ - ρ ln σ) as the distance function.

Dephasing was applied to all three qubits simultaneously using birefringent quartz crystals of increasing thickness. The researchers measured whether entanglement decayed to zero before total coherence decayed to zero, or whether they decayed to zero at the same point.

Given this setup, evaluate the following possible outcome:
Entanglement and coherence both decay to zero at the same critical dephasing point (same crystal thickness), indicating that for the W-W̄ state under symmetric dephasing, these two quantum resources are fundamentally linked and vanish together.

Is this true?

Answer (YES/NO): NO